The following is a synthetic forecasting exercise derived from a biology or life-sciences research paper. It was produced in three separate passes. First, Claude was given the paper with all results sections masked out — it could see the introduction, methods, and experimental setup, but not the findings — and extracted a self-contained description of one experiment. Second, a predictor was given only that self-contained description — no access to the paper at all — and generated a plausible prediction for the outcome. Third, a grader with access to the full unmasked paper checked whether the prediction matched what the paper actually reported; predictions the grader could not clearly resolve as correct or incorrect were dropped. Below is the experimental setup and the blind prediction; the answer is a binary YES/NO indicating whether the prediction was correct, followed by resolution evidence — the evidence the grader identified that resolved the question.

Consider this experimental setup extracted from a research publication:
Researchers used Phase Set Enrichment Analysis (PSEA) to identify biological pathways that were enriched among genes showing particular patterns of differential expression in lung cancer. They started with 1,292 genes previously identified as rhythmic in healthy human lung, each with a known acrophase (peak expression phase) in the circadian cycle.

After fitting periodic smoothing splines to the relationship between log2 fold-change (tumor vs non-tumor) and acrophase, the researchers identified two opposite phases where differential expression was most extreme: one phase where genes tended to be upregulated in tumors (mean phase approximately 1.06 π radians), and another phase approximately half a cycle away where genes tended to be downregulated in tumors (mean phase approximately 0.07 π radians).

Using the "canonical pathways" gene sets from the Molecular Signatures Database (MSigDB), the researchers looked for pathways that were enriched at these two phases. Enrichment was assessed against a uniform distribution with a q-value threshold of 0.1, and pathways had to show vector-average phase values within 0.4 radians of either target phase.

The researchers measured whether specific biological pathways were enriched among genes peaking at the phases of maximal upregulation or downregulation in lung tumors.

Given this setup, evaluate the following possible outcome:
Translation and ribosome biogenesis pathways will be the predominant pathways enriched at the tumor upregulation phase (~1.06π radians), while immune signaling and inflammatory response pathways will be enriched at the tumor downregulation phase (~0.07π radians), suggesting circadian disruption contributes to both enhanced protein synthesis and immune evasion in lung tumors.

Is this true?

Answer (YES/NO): NO